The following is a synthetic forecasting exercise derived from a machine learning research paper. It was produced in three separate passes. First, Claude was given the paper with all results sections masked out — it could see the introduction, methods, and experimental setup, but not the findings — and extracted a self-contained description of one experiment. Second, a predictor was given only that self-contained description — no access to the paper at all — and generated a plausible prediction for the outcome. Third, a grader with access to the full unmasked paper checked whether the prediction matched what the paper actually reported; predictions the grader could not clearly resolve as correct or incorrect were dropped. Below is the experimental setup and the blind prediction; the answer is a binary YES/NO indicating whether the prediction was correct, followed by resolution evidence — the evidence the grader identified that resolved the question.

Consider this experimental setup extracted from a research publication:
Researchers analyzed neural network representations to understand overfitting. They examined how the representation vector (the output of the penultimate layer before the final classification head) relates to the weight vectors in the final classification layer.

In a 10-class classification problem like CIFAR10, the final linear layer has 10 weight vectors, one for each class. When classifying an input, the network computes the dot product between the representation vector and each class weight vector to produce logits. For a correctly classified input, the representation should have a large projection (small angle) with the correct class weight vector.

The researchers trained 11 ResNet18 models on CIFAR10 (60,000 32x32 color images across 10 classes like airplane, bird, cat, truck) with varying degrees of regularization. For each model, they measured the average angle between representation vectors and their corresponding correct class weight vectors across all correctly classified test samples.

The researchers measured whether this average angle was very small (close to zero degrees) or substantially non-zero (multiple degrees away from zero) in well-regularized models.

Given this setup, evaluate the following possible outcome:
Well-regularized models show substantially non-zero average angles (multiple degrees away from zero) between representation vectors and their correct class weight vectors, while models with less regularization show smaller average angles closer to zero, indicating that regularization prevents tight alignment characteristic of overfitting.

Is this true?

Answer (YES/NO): NO